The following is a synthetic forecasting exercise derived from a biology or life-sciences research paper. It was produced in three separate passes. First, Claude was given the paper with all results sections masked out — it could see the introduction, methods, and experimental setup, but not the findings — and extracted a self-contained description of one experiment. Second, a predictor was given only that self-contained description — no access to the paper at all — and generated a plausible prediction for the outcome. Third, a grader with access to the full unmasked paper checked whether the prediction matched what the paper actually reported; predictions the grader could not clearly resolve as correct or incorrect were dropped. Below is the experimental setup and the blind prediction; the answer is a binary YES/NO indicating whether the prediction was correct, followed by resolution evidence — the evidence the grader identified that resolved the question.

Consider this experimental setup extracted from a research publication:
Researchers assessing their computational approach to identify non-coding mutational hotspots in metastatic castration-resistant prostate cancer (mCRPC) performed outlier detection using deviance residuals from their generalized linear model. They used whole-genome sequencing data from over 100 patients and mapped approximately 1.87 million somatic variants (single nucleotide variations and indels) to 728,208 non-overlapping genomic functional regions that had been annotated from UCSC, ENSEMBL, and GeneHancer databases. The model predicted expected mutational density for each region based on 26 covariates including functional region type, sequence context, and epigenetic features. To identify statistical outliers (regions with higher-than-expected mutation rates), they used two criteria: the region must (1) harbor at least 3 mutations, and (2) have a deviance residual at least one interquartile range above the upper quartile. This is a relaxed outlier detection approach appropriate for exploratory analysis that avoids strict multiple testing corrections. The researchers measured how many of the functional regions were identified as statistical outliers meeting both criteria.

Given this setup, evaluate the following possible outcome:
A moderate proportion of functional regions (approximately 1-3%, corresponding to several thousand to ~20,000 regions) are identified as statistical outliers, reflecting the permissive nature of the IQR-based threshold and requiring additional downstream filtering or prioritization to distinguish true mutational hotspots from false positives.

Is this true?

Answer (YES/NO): NO